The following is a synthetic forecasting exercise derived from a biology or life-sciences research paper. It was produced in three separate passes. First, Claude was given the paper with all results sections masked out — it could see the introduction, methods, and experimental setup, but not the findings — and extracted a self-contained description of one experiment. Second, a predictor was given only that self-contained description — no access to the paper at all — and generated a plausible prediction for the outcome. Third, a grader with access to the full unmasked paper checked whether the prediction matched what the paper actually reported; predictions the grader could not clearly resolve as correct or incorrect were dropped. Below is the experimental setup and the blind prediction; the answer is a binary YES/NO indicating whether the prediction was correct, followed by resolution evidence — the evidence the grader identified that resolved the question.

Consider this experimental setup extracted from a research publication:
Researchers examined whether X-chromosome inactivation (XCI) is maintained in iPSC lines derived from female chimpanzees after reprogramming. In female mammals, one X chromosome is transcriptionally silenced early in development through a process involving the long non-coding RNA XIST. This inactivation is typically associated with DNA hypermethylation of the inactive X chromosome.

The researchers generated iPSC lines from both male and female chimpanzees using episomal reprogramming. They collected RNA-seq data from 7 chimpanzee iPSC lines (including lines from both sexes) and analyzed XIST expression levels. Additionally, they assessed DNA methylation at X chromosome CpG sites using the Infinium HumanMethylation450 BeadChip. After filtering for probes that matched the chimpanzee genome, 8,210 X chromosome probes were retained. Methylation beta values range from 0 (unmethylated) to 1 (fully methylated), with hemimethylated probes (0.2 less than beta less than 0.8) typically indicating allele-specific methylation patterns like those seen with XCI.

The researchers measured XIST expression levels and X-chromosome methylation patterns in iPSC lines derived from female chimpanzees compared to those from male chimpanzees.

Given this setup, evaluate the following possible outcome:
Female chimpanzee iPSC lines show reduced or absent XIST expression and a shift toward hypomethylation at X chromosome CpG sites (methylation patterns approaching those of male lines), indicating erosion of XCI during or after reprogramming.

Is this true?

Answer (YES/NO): NO